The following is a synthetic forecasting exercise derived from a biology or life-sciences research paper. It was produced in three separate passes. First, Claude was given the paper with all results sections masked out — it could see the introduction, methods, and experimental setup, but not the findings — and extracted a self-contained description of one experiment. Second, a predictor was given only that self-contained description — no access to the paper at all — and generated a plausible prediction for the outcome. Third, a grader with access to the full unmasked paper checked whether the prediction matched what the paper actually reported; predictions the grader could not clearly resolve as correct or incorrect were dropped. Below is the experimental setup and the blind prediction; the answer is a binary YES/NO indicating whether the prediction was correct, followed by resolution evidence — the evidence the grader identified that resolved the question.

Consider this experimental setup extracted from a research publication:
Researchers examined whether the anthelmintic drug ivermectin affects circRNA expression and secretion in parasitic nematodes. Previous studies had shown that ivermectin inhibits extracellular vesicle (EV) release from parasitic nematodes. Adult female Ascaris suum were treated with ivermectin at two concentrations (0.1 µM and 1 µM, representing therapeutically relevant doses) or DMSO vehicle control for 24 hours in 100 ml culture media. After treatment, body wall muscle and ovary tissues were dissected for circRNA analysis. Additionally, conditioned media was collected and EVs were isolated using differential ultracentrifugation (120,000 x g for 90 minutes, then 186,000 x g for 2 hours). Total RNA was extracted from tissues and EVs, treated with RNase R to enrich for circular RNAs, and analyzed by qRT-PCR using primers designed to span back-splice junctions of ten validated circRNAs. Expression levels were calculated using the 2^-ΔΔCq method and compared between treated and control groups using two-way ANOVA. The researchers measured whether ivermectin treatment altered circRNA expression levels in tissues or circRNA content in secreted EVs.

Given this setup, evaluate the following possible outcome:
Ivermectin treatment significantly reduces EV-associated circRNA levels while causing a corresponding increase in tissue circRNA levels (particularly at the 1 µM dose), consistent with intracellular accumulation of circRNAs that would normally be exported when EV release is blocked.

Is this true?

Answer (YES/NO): NO